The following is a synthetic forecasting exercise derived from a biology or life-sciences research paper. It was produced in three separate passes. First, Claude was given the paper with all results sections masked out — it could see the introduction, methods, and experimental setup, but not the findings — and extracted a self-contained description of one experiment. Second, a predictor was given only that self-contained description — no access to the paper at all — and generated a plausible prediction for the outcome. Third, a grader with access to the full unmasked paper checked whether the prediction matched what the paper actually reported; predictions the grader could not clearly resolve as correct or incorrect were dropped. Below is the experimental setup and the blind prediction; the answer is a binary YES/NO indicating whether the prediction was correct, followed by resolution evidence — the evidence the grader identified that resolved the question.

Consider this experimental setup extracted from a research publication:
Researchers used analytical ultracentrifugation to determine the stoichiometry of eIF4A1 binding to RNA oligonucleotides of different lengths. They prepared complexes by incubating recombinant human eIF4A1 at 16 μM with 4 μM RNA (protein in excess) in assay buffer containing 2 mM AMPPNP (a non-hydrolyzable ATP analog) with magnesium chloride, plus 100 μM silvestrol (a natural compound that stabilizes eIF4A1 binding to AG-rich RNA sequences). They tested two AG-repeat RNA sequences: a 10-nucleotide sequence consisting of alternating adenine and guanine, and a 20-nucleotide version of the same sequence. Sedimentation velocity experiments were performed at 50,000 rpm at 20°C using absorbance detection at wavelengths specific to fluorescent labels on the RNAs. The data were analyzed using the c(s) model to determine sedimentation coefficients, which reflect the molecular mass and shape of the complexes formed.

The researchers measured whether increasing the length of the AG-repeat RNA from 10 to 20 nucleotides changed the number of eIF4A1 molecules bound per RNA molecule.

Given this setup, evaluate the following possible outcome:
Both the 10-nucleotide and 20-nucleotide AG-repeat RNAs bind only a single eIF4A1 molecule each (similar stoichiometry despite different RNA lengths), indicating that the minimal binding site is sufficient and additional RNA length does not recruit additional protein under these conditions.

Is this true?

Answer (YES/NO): NO